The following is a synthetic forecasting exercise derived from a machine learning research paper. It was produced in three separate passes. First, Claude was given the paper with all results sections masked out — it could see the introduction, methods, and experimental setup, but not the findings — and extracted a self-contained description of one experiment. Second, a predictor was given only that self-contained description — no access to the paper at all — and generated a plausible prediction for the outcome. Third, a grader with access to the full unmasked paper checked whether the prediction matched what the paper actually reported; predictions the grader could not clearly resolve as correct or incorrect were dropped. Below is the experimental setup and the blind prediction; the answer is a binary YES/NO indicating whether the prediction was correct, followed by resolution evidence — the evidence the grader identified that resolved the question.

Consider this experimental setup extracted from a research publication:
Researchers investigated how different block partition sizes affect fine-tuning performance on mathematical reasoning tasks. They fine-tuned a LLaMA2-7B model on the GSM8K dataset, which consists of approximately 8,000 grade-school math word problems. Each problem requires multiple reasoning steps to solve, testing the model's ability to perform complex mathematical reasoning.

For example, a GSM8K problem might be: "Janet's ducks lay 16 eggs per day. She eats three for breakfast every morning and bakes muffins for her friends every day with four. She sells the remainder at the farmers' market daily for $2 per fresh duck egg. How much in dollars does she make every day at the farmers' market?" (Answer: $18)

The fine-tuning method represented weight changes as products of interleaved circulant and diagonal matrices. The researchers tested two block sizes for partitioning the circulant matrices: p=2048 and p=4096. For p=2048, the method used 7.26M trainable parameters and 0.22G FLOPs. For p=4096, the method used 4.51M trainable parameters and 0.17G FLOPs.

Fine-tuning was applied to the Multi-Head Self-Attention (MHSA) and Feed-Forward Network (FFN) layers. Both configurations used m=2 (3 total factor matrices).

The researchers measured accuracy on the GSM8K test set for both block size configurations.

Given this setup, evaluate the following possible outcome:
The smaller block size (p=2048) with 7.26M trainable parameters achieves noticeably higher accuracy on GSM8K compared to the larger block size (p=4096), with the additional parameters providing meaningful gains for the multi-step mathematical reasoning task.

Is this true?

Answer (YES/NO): NO